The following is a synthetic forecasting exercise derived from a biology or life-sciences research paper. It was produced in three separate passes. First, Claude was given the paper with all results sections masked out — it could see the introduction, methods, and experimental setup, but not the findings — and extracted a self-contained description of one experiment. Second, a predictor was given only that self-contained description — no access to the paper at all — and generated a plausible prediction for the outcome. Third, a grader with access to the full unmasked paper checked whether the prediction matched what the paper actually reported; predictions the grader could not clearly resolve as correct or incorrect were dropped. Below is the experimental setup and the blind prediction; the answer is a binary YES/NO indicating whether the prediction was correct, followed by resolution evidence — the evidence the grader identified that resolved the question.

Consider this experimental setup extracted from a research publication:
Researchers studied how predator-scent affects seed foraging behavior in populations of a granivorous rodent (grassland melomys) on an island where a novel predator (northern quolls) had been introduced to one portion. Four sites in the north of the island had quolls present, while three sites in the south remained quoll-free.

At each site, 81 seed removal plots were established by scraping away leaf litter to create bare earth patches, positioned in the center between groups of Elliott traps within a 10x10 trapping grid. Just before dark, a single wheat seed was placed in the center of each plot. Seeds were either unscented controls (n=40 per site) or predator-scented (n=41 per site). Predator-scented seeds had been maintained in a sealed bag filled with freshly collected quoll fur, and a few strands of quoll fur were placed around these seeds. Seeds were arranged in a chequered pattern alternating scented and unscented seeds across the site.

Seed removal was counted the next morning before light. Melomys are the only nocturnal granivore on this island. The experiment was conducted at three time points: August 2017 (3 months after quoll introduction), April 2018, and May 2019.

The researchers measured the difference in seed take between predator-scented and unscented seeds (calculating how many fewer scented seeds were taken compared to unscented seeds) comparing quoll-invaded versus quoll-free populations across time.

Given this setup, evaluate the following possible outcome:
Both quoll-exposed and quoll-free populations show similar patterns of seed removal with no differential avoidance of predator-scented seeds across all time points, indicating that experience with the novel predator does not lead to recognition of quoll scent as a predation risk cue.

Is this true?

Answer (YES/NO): NO